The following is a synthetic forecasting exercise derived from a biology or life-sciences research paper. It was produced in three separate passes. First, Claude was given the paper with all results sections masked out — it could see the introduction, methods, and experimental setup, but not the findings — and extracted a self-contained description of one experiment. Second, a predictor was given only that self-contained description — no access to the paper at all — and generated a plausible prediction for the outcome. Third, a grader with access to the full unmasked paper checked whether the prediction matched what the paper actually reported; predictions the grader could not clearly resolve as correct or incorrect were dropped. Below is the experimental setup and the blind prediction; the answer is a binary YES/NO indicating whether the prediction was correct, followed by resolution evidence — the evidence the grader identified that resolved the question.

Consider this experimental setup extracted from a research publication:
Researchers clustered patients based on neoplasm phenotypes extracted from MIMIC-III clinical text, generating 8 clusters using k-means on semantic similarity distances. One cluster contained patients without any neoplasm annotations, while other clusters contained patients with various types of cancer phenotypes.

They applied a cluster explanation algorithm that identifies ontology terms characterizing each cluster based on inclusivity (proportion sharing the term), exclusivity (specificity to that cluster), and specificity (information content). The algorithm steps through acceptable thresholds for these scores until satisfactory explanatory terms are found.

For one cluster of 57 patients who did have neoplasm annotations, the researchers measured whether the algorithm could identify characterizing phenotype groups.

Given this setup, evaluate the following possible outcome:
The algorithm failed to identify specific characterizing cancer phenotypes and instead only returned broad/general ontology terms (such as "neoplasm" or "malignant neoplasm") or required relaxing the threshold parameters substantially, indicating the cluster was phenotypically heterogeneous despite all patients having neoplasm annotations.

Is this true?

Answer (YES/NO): NO